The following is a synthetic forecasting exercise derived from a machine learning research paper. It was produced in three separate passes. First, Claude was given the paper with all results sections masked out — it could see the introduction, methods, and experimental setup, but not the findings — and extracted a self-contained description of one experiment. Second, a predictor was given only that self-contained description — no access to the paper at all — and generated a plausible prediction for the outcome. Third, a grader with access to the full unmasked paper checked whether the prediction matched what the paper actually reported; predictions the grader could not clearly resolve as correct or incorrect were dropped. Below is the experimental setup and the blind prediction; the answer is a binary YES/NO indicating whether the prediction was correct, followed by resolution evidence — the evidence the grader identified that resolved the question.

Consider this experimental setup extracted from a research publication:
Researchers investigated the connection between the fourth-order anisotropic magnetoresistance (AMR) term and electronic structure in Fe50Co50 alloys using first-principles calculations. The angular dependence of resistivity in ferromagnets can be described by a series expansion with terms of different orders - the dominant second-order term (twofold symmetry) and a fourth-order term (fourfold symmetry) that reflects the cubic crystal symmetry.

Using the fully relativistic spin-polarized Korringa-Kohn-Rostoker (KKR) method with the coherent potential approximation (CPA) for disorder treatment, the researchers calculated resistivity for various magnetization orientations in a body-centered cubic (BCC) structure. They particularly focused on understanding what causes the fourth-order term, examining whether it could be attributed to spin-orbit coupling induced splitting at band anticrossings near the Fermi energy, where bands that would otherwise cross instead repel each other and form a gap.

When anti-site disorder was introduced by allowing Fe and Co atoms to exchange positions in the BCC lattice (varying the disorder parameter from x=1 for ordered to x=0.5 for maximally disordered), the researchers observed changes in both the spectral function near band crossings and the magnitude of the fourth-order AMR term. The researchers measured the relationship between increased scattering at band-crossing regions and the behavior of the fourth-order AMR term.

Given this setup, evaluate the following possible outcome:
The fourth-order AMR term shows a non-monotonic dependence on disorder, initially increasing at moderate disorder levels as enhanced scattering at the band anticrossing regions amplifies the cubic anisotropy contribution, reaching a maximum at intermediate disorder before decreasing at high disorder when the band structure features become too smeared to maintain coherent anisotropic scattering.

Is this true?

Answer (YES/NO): NO